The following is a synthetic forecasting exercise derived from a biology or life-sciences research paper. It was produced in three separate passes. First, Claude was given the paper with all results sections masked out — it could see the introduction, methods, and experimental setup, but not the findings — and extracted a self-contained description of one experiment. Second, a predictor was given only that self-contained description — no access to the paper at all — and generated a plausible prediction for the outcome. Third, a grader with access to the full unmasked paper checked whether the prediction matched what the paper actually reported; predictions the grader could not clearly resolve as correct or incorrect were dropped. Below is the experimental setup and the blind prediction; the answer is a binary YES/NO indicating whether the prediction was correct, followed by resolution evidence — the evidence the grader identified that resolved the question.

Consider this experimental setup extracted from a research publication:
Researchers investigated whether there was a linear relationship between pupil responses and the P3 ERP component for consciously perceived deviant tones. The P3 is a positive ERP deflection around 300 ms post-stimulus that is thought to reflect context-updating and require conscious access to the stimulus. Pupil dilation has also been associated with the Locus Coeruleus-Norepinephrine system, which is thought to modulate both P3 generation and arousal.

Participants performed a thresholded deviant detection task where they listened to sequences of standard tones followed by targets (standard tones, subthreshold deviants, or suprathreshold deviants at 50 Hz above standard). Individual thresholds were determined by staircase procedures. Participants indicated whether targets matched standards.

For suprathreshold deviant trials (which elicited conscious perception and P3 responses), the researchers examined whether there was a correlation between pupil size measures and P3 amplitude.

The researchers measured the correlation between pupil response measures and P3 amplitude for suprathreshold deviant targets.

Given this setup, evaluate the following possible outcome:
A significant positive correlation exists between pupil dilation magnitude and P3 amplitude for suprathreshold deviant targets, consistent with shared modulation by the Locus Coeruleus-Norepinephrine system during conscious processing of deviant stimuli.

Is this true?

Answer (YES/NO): NO